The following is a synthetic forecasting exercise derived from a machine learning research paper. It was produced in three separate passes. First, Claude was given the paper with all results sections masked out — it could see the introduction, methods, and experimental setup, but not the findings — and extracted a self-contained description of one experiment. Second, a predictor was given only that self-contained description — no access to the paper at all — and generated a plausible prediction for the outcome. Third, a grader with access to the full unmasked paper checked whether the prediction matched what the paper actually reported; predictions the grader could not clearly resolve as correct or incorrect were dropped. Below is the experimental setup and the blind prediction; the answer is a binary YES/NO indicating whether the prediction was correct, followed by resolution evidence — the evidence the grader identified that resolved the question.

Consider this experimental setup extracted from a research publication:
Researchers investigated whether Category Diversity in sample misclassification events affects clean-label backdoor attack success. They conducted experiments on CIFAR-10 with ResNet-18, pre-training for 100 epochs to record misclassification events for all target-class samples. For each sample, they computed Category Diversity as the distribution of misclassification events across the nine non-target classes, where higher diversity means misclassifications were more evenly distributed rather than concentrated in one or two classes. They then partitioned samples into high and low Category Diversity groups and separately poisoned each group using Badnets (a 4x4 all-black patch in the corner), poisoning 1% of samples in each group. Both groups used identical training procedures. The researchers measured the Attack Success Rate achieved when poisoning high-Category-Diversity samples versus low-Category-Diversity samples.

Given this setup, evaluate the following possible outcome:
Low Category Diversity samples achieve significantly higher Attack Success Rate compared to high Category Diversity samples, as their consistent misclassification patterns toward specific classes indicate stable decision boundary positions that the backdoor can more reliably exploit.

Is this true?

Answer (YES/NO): NO